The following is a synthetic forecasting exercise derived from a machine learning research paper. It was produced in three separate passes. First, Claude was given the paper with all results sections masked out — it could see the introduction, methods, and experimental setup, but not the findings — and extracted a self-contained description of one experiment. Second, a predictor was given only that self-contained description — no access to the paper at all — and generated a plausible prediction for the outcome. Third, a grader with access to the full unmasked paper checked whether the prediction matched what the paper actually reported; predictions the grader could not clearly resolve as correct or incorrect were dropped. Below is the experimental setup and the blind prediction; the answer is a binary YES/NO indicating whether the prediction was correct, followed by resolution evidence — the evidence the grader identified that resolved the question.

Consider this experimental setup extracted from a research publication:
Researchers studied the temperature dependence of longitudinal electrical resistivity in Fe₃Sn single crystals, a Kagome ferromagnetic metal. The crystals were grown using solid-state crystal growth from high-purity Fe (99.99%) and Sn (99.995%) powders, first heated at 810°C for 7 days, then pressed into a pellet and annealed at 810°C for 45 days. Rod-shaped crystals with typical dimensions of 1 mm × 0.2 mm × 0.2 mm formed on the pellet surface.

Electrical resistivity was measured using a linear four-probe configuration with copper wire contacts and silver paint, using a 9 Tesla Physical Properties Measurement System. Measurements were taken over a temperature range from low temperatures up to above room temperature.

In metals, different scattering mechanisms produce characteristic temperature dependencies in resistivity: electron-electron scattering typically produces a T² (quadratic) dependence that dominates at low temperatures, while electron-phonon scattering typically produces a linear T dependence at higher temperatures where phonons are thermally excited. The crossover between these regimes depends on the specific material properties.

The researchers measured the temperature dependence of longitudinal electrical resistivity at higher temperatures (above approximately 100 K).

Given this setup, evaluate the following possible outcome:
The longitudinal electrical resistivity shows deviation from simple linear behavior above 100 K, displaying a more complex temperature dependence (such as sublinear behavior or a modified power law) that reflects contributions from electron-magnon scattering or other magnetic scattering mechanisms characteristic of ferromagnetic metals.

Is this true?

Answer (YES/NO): NO